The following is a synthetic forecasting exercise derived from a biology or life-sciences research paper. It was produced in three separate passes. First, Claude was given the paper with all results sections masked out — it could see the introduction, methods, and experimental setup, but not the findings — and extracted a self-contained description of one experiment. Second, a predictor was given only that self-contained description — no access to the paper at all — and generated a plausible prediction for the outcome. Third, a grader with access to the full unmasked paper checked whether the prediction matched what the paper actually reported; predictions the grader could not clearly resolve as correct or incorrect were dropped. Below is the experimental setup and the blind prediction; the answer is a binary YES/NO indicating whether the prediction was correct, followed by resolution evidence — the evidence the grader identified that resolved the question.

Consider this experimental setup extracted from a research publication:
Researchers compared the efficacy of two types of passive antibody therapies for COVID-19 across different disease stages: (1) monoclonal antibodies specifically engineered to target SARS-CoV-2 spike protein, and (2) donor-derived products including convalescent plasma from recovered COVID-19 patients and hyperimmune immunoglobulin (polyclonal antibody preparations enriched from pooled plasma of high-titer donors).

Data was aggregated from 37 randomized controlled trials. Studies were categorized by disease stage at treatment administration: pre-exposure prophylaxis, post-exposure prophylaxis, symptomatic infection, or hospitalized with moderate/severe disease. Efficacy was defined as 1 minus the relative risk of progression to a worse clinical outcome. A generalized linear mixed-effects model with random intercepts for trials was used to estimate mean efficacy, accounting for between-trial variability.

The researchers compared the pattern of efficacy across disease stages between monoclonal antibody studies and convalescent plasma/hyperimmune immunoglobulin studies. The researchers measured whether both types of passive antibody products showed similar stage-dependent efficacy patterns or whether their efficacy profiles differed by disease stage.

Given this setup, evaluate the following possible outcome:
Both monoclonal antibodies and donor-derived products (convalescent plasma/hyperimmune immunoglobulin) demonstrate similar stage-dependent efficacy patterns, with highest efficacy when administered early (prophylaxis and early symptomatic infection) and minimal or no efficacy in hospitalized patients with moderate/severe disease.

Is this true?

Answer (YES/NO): YES